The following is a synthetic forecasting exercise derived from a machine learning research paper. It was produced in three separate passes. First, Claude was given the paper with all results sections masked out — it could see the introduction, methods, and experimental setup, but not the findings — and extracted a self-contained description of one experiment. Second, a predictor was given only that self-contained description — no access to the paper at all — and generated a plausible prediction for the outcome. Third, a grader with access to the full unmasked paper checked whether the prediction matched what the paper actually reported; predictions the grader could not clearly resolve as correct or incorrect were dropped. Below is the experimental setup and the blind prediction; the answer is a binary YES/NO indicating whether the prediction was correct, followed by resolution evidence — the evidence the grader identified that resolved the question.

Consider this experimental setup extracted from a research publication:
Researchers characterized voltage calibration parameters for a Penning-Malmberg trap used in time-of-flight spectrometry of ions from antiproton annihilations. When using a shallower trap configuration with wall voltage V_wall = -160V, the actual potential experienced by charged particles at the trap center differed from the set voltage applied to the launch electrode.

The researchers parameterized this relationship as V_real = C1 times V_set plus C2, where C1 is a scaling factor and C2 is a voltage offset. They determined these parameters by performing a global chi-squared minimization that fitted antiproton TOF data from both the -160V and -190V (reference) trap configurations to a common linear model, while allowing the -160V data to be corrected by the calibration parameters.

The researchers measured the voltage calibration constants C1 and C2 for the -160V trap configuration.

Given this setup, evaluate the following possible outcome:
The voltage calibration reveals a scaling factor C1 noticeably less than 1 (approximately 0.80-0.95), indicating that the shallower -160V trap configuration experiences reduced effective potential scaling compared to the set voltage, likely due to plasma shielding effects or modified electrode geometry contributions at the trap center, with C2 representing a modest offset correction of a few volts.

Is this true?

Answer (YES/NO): NO